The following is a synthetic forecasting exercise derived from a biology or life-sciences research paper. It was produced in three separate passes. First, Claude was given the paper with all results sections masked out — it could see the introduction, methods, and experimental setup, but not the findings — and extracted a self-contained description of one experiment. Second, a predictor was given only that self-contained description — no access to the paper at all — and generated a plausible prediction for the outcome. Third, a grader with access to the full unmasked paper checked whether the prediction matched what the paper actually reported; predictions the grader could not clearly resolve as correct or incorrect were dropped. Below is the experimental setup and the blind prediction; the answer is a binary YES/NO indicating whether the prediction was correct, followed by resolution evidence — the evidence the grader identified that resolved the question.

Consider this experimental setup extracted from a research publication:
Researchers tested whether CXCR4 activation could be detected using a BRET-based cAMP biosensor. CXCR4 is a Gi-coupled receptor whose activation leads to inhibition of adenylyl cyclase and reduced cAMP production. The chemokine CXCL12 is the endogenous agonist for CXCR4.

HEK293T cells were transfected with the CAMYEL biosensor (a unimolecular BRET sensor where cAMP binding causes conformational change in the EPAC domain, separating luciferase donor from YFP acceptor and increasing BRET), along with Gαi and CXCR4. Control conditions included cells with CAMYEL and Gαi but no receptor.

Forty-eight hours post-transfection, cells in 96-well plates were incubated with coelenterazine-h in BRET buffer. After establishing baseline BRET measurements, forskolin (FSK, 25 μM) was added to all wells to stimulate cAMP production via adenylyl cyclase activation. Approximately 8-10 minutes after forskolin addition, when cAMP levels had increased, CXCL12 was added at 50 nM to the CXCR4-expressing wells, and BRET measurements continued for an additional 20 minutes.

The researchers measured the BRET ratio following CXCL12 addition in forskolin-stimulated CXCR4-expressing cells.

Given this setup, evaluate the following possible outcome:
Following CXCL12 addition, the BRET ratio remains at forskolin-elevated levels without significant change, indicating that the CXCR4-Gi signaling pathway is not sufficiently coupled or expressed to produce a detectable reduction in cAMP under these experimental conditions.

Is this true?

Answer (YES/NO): NO